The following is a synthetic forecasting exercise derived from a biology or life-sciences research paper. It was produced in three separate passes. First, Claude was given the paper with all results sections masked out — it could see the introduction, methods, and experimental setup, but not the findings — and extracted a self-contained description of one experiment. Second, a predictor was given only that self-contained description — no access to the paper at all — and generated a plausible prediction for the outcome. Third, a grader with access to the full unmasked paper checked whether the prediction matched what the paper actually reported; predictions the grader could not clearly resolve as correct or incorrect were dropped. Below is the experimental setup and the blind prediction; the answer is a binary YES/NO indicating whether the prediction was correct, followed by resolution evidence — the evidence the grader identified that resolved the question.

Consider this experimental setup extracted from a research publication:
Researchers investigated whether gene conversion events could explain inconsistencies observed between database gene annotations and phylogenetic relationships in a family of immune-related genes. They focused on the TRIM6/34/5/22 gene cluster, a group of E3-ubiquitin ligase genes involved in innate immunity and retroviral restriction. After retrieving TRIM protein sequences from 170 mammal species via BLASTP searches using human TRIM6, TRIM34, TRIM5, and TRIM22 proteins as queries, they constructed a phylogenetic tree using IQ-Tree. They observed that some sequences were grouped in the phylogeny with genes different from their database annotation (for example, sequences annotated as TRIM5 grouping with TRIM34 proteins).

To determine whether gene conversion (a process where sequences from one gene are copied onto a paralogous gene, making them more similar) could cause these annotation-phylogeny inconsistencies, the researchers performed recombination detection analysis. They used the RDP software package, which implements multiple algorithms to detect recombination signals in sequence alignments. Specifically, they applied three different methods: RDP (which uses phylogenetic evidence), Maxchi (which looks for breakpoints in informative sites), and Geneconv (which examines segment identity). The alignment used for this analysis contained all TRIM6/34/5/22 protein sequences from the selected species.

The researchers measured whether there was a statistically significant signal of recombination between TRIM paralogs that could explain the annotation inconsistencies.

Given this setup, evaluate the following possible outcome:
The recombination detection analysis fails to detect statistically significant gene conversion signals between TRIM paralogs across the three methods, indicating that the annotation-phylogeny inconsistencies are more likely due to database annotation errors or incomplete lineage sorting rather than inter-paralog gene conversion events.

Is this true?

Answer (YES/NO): YES